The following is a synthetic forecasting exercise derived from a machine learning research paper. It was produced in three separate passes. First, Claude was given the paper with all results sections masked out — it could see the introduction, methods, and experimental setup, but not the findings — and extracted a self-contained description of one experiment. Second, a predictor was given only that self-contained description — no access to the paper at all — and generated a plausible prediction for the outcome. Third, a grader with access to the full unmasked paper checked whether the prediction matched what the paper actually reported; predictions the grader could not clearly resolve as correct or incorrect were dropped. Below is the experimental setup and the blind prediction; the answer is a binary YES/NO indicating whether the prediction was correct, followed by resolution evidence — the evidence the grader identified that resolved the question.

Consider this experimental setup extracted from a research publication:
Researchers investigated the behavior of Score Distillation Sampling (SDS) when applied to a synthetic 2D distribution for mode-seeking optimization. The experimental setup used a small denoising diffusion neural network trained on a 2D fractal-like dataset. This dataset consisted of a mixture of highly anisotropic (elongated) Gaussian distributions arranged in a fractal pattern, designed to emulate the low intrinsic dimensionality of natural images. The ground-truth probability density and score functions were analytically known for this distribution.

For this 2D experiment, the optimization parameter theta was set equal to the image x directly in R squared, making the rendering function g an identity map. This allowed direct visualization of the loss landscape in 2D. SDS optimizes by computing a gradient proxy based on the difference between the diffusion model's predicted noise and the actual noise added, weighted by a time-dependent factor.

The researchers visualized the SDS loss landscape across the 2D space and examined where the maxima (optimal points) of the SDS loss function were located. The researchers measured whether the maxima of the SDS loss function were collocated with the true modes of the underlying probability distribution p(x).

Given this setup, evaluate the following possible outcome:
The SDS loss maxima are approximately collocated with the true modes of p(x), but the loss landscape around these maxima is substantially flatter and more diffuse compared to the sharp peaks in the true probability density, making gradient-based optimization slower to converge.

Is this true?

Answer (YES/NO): NO